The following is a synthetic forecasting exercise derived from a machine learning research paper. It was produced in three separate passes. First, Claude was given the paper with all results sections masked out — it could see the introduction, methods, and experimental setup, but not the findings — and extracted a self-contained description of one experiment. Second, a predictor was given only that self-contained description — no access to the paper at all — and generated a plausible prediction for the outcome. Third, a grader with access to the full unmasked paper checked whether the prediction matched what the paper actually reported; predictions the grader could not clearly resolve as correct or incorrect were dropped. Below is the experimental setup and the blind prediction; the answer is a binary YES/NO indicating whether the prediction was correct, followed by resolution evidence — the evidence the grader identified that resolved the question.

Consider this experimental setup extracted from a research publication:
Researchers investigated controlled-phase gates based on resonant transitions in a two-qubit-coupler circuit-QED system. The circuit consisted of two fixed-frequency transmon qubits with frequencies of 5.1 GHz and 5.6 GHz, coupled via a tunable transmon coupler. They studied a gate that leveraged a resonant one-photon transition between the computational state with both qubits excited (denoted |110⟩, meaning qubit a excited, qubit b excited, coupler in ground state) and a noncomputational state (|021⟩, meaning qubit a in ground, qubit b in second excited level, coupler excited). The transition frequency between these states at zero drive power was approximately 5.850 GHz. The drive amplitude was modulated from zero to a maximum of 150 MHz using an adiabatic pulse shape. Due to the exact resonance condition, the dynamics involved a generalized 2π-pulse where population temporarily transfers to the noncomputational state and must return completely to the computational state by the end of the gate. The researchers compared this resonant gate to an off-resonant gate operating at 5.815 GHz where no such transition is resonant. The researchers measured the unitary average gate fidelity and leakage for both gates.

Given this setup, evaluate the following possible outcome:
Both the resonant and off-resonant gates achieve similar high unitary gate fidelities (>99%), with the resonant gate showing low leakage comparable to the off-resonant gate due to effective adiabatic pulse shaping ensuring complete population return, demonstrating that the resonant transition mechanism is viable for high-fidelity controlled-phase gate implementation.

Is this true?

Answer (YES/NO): YES